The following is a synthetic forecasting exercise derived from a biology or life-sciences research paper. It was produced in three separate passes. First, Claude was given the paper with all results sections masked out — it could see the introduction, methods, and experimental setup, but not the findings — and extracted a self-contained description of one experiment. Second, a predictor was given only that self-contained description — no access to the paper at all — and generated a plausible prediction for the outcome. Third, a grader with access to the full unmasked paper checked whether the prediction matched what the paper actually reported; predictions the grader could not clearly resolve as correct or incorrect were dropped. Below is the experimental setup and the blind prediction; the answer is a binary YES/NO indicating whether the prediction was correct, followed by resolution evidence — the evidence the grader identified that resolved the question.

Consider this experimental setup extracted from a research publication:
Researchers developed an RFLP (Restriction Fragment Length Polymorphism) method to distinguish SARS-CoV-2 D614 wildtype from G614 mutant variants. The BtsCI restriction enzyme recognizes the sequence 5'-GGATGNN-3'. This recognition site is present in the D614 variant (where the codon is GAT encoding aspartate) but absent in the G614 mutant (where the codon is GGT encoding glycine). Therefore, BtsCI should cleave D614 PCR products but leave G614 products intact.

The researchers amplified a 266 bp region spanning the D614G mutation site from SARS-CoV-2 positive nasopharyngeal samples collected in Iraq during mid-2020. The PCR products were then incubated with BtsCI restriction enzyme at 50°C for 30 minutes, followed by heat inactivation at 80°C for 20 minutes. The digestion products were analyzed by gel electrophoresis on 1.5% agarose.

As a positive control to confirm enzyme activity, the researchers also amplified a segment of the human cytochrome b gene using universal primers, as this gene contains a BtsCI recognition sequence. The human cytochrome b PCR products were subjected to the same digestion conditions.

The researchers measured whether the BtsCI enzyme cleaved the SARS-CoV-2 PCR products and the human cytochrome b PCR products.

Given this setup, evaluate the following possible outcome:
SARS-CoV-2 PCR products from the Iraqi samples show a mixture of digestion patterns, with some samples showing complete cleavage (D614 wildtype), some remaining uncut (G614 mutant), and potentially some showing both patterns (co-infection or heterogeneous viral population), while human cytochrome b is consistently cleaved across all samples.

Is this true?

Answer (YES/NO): NO